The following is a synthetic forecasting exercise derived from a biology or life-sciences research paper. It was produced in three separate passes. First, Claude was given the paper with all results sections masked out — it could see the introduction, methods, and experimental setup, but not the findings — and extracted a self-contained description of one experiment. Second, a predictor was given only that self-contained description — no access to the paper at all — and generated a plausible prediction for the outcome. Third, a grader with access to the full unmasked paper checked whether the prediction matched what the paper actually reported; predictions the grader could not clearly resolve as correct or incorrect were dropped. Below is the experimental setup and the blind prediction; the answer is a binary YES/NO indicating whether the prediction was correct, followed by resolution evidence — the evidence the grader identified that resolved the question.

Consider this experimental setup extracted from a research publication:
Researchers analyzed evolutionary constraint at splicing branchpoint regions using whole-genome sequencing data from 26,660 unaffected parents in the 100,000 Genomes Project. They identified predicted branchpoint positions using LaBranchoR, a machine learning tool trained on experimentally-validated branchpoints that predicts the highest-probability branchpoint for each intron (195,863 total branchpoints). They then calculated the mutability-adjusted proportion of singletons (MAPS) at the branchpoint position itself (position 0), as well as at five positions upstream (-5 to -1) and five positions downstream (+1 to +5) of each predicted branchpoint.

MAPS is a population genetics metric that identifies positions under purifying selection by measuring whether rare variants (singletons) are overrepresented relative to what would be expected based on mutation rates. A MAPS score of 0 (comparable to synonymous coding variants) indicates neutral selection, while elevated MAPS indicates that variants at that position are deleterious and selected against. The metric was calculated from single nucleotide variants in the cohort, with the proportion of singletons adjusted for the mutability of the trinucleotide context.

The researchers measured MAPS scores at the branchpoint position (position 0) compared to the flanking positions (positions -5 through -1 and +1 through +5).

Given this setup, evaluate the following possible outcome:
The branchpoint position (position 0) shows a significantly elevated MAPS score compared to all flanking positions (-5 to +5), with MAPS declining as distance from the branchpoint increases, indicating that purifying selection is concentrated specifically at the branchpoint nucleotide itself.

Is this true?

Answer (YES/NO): NO